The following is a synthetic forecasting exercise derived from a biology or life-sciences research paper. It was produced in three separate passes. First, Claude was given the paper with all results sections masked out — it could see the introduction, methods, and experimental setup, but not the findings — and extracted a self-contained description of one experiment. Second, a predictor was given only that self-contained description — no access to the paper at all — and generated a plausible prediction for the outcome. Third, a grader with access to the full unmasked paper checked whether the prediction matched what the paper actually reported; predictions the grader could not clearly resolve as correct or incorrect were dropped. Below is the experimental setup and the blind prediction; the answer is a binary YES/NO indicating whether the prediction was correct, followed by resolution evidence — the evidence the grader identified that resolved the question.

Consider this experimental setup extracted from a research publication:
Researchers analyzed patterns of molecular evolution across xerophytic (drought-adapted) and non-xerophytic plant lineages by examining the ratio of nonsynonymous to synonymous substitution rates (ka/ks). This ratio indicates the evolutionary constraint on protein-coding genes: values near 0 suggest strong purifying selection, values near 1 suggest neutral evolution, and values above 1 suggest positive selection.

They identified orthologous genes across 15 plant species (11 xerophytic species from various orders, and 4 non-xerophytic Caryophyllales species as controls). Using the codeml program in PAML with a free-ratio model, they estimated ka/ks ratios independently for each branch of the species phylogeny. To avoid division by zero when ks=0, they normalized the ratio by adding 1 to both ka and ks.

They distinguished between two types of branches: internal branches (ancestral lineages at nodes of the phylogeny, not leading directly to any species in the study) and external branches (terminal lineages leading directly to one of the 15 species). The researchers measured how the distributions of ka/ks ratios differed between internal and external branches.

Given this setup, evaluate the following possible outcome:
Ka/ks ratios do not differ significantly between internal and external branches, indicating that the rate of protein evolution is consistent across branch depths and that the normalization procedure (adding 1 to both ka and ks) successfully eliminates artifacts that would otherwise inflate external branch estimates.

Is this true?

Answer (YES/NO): NO